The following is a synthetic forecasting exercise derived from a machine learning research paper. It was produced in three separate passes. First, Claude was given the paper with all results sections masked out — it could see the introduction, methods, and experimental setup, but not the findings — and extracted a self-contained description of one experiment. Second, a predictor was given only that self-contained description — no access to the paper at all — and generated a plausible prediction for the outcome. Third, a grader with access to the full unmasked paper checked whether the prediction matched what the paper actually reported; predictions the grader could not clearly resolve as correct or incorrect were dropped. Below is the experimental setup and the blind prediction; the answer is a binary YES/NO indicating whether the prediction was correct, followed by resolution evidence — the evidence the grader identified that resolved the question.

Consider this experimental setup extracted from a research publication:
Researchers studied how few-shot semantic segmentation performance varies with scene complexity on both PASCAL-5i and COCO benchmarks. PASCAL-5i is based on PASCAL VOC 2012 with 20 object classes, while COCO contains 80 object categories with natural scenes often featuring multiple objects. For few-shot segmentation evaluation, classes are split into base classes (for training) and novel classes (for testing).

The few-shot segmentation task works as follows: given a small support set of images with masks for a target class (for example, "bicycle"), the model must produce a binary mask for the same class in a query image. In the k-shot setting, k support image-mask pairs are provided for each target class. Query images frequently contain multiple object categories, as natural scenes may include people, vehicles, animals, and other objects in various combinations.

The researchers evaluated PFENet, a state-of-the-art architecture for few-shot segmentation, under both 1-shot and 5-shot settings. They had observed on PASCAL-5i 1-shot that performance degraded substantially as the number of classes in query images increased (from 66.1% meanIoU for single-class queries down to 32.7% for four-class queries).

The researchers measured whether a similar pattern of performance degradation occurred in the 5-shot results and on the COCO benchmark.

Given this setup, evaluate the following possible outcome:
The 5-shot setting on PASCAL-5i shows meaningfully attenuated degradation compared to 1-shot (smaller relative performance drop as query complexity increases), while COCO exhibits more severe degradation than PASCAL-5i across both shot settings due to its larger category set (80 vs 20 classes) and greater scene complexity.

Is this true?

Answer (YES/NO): NO